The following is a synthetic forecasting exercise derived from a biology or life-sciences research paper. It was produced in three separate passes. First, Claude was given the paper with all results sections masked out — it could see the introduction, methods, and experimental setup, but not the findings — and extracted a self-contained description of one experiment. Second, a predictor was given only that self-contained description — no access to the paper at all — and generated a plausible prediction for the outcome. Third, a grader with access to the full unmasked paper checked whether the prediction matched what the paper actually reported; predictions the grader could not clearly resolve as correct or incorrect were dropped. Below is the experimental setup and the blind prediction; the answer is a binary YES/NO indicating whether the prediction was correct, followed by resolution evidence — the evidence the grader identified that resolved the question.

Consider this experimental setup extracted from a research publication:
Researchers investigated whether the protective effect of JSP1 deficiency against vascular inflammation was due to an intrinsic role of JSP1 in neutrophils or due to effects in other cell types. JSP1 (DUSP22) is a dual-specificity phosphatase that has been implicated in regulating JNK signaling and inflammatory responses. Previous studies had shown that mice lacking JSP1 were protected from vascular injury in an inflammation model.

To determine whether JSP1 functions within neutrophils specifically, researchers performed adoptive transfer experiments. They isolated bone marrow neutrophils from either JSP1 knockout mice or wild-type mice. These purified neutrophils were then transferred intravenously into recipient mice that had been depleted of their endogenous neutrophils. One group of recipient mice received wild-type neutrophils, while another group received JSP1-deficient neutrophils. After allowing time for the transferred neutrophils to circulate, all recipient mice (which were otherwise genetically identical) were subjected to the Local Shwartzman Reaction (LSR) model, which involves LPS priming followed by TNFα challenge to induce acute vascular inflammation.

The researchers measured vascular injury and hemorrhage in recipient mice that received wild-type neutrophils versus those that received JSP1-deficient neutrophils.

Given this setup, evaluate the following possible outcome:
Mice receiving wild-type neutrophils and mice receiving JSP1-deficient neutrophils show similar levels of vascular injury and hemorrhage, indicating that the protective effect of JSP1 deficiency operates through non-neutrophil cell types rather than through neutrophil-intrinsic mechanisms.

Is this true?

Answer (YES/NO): NO